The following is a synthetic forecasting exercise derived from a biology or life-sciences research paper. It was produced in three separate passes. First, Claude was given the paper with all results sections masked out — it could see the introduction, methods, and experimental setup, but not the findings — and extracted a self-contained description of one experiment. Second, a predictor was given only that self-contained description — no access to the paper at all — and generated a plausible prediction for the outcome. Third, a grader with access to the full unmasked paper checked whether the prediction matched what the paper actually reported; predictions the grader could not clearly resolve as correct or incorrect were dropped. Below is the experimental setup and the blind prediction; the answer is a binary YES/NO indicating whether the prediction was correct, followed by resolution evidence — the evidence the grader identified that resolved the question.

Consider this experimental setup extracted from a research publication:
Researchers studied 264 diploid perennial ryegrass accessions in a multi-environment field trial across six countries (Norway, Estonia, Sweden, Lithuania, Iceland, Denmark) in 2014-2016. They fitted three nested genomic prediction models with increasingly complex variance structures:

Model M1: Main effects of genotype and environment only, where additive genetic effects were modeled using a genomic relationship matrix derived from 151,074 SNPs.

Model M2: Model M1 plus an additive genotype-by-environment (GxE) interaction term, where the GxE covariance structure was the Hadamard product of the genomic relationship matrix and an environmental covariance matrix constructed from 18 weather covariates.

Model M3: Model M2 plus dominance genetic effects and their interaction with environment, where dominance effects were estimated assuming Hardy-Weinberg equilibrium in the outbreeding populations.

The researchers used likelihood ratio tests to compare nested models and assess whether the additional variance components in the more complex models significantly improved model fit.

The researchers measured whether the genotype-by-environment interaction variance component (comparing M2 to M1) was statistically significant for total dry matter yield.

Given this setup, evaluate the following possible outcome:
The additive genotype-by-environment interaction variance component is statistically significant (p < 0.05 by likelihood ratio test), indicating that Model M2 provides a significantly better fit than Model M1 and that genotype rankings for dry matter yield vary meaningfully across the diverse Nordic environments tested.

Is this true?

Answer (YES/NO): YES